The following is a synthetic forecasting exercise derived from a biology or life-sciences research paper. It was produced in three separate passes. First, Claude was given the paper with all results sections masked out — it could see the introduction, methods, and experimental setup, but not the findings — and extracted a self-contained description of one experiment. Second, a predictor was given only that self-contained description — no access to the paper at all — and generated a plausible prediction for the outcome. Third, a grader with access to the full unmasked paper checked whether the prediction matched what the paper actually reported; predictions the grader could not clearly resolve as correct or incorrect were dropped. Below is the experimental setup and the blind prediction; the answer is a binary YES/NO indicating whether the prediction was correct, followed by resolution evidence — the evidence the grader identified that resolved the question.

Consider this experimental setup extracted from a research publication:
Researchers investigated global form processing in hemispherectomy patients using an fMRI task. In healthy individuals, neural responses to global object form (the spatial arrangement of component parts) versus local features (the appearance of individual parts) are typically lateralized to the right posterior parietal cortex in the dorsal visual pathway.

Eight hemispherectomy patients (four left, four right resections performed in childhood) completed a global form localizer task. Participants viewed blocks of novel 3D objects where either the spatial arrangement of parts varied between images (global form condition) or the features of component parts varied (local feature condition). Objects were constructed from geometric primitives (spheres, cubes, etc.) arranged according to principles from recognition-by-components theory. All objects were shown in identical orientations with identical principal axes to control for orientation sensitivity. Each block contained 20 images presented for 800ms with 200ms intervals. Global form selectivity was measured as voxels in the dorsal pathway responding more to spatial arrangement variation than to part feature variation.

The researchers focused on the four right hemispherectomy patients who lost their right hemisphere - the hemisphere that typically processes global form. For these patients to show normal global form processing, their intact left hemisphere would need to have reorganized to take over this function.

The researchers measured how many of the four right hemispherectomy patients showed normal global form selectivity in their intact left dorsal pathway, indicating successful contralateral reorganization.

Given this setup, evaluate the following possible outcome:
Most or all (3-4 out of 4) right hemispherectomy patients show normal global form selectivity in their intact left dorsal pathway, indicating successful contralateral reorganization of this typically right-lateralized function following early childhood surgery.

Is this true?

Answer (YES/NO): NO